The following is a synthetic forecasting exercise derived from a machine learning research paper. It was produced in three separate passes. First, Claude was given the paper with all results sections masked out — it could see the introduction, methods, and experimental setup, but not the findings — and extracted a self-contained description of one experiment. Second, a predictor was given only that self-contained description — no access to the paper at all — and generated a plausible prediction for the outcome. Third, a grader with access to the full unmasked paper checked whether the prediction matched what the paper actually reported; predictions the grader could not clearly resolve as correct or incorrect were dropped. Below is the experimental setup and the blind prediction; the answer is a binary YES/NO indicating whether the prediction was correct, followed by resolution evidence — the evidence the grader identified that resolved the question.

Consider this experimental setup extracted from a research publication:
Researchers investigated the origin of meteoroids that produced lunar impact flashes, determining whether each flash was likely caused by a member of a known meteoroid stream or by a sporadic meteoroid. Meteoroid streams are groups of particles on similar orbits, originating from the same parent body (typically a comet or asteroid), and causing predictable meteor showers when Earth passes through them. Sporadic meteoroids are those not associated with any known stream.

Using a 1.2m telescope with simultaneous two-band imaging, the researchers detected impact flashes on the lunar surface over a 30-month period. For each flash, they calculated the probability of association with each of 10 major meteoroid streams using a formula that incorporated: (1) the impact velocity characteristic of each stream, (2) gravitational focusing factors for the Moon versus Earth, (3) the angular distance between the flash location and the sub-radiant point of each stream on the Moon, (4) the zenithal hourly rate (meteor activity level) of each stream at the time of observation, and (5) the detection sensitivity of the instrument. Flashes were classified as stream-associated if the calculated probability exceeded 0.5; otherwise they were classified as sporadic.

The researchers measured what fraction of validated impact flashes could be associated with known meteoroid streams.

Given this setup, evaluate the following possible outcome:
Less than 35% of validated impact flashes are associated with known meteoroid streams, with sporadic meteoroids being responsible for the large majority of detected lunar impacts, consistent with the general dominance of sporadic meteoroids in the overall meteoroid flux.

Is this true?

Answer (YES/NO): YES